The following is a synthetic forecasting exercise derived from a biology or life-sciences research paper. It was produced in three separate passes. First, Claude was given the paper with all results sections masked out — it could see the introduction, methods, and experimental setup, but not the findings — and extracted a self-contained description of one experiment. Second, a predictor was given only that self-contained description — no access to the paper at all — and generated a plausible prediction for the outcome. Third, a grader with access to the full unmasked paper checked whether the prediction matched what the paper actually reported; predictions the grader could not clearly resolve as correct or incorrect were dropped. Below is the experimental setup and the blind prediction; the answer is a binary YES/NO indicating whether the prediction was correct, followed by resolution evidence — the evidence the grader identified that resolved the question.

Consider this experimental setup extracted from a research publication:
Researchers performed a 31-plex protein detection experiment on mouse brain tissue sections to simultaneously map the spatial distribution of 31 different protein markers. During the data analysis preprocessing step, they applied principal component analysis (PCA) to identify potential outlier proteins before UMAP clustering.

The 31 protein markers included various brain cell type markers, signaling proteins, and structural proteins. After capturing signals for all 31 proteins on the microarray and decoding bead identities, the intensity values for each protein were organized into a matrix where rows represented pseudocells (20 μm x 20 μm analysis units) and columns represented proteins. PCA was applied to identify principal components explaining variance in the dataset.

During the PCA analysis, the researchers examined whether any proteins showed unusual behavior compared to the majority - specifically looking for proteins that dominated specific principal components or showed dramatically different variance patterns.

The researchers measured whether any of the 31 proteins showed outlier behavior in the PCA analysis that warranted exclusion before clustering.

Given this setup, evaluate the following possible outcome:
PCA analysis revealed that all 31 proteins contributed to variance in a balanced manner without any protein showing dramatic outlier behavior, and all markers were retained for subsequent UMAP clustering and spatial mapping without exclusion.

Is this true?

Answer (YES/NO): NO